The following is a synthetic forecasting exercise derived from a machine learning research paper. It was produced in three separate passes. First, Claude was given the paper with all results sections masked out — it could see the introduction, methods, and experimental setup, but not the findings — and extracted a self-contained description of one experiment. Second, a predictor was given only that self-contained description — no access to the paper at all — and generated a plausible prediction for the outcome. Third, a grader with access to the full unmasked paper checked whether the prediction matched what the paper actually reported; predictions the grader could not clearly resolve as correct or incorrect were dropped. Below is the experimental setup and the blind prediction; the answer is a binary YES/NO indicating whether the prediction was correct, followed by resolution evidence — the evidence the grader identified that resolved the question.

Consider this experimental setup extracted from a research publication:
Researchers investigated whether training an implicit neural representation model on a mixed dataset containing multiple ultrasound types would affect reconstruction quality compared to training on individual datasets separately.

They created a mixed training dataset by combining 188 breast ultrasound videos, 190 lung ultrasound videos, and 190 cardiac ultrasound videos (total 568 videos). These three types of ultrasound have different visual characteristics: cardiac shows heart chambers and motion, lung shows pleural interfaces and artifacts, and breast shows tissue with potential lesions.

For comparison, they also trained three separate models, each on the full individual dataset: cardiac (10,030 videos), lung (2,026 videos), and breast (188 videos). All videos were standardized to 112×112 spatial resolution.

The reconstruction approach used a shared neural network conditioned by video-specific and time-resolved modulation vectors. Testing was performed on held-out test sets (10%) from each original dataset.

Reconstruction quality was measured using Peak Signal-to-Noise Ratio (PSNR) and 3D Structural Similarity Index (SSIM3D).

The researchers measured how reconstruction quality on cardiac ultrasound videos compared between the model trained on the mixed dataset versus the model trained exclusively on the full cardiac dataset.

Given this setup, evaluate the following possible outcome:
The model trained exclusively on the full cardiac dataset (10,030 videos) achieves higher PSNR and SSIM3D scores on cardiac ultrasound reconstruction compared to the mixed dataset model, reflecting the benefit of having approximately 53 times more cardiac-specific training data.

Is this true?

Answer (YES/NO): YES